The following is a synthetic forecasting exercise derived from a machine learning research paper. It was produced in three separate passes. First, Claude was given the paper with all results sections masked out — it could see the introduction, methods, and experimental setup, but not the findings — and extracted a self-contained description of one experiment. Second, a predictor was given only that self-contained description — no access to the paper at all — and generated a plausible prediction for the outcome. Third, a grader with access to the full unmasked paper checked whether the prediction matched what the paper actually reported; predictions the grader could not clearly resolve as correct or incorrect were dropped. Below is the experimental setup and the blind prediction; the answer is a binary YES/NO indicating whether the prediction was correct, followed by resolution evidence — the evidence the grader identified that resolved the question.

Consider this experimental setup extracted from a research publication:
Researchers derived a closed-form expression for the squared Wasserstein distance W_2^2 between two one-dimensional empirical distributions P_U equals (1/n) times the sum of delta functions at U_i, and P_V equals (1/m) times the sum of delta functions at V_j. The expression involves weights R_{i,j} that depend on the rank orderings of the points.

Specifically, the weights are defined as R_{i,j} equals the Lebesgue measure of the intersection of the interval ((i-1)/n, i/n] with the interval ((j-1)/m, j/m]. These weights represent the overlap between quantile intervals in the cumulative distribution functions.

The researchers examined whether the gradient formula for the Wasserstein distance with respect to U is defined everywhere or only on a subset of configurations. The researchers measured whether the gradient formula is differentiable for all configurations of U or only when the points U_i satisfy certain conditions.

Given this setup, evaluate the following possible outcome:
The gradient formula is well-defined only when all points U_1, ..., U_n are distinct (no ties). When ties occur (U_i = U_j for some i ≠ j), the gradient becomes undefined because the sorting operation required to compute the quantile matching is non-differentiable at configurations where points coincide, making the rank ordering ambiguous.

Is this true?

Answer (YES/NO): YES